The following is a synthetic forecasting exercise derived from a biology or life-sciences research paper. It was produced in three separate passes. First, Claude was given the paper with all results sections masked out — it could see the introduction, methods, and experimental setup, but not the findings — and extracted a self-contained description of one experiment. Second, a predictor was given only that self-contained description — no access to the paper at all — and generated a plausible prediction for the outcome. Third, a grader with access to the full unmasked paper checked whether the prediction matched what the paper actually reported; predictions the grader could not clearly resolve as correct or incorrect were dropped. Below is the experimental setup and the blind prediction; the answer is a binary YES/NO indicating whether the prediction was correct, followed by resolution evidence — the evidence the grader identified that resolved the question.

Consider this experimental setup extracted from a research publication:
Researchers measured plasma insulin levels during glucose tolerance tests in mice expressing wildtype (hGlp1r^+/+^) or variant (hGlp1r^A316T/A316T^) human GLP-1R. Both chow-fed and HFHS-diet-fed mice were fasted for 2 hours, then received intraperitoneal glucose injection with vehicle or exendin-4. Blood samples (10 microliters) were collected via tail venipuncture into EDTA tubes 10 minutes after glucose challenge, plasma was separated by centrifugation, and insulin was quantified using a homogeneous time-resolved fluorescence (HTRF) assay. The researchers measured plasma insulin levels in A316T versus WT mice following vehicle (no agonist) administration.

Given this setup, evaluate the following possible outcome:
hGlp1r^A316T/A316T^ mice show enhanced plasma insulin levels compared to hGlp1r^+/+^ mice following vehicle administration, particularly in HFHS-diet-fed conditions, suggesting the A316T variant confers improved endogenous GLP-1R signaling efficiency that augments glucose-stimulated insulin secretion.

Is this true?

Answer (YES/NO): YES